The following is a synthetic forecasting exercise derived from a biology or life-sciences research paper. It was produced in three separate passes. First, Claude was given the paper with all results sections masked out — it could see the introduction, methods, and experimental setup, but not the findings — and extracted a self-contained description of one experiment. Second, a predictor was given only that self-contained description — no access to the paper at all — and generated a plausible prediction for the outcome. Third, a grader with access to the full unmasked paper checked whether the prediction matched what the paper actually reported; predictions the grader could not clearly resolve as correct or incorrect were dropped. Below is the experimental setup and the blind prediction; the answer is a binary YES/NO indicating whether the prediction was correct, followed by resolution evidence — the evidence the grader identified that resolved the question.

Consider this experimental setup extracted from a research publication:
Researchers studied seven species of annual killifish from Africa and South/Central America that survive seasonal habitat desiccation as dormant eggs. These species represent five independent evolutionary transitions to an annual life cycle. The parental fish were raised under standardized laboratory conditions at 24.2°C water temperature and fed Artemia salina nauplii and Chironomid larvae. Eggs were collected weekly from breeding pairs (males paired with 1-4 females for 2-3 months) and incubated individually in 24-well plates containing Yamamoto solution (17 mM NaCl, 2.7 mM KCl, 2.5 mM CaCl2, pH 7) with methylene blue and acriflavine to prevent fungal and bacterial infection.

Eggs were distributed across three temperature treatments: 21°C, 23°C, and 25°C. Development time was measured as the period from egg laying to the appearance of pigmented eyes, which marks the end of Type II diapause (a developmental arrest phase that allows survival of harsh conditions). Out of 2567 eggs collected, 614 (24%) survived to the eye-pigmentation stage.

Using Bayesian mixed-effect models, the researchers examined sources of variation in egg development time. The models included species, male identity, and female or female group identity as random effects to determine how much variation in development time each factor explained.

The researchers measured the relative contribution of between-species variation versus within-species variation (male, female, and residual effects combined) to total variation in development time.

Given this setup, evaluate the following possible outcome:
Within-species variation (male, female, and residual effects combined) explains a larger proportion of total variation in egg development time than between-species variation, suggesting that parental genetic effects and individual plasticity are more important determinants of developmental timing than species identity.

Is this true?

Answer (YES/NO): NO